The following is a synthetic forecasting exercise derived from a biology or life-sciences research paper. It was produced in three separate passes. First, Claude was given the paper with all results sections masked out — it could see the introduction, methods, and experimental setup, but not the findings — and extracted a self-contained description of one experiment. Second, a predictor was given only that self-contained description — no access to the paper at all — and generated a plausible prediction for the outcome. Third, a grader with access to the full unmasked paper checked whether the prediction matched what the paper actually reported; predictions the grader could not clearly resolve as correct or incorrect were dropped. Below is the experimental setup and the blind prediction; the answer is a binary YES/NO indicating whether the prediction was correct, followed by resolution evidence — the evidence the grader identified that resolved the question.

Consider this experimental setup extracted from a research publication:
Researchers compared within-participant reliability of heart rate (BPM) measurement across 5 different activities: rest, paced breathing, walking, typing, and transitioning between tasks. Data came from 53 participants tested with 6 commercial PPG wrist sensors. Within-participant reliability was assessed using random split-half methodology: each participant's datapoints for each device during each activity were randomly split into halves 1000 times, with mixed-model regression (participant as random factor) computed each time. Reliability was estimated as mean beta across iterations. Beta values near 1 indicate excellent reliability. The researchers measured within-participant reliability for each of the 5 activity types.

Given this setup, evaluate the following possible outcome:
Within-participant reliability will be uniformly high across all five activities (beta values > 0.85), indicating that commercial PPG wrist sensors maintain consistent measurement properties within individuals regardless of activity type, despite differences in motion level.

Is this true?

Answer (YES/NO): NO